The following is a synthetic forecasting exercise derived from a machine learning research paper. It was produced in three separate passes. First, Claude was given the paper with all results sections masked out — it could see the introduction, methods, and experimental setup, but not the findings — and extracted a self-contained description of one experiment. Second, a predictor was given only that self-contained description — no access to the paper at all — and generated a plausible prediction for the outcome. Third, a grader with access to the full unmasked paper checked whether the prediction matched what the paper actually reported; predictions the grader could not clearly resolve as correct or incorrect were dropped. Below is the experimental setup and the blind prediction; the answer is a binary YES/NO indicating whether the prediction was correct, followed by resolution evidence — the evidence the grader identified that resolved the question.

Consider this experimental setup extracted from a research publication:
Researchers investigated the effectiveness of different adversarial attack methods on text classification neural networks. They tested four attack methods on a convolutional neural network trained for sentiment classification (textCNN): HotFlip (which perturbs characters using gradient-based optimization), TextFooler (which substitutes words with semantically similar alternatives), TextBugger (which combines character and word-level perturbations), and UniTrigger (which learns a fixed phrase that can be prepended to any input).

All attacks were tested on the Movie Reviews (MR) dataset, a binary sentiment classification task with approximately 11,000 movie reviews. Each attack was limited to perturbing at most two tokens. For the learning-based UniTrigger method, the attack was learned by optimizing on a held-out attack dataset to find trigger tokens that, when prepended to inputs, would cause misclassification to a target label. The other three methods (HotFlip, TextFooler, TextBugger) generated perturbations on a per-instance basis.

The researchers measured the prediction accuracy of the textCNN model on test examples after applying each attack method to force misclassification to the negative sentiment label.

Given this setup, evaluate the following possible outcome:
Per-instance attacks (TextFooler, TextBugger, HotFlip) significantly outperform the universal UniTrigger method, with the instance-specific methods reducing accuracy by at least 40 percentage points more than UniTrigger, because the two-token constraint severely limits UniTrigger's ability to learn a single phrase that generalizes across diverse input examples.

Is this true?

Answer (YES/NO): NO